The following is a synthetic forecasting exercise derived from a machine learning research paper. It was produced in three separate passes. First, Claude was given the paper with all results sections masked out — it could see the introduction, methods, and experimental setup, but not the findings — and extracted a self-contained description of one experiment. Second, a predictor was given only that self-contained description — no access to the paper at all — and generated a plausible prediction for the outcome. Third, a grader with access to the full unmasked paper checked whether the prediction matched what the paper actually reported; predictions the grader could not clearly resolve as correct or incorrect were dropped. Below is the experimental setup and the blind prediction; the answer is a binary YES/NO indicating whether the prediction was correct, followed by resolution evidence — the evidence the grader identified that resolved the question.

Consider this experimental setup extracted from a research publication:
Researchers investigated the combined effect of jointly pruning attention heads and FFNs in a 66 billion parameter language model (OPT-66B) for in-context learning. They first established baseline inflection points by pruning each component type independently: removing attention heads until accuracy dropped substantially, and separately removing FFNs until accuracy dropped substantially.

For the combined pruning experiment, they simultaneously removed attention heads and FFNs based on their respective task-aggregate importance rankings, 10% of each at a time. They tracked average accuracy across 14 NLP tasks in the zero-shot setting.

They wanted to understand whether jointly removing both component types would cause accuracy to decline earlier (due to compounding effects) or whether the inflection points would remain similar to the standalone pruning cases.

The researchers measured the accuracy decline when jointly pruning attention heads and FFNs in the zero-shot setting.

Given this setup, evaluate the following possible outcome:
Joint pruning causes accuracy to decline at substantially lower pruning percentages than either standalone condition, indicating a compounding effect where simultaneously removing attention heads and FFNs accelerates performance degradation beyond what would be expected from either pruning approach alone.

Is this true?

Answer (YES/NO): NO